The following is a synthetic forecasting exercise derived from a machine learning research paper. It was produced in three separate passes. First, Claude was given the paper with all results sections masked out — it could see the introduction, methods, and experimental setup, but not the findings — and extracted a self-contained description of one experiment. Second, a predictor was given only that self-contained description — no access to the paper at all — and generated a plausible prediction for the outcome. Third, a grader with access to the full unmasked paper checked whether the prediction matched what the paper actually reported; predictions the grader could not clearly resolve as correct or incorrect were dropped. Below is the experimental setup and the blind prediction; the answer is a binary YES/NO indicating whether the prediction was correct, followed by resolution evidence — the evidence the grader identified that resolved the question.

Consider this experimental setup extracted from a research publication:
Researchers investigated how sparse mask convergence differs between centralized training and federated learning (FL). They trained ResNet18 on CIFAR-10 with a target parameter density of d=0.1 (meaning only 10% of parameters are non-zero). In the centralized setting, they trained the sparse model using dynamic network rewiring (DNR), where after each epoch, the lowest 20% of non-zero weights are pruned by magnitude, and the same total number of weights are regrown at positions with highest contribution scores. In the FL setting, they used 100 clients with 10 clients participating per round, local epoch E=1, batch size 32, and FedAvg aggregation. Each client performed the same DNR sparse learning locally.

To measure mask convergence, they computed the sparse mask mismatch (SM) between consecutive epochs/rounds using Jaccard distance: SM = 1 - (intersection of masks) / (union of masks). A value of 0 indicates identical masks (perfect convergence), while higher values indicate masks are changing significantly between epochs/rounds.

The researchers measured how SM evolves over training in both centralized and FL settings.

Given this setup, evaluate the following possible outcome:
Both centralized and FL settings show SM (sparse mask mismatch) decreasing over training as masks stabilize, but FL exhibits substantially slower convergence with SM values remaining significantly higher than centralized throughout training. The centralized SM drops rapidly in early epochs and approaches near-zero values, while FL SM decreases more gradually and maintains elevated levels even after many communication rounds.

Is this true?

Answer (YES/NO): NO